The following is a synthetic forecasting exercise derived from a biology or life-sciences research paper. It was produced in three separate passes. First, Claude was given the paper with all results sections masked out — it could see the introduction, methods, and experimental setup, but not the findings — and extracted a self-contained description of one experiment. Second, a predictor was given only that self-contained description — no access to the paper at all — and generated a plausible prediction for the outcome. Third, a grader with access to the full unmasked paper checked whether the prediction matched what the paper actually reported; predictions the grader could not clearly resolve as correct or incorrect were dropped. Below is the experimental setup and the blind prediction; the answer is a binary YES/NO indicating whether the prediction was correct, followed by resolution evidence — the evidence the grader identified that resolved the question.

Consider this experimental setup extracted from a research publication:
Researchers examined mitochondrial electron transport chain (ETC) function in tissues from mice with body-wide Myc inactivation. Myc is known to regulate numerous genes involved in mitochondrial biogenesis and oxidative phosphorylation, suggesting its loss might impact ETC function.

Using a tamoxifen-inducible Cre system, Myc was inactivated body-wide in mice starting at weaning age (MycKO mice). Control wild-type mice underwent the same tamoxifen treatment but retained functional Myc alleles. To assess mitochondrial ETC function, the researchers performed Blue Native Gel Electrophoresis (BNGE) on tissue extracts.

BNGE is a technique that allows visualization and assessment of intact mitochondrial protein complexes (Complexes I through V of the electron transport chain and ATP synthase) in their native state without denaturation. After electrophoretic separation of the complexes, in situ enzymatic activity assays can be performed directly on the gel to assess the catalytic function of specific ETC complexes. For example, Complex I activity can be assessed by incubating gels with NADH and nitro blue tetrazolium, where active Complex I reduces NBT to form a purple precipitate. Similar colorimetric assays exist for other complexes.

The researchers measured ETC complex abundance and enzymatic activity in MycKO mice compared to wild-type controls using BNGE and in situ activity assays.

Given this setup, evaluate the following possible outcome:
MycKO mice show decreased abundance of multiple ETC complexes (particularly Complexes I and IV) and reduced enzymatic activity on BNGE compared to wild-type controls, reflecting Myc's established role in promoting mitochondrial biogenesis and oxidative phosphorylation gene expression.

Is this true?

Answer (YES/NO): NO